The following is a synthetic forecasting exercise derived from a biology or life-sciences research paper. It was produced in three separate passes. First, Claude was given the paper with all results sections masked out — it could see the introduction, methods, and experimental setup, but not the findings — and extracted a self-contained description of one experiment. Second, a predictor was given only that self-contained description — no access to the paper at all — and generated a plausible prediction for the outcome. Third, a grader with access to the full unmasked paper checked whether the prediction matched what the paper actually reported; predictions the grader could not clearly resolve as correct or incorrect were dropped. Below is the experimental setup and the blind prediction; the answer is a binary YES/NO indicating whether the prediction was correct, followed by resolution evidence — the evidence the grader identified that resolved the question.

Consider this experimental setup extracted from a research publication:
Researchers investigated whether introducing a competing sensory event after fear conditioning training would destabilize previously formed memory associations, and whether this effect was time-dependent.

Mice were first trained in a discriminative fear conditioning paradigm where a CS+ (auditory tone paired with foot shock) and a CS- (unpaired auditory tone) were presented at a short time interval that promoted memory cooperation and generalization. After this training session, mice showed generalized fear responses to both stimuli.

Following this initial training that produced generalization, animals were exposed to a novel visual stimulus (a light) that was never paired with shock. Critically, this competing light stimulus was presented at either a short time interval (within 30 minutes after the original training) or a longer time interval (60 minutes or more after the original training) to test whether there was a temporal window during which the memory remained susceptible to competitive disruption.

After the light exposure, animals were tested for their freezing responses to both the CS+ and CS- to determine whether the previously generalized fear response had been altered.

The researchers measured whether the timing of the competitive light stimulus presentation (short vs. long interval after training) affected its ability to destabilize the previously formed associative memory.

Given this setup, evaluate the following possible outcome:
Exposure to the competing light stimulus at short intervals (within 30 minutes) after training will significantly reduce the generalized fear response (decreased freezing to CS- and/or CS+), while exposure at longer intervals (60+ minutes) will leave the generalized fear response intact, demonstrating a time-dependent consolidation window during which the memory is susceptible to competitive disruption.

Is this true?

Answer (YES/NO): NO